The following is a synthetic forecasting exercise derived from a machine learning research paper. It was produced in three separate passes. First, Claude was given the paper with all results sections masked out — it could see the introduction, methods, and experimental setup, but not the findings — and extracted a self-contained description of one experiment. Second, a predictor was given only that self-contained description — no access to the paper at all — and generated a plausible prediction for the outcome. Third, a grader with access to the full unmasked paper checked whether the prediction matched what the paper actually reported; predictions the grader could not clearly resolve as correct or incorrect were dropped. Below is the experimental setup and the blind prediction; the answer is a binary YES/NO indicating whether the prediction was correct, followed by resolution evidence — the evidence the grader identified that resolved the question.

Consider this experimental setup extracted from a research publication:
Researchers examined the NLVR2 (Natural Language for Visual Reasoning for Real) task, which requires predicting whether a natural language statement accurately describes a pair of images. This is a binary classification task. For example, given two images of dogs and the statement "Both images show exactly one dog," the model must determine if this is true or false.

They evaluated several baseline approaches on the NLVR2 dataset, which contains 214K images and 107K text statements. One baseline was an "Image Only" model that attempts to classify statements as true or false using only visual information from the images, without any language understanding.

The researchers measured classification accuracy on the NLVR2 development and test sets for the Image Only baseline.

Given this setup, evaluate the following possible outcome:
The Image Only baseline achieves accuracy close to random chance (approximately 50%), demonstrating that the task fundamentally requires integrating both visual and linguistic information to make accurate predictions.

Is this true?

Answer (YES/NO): YES